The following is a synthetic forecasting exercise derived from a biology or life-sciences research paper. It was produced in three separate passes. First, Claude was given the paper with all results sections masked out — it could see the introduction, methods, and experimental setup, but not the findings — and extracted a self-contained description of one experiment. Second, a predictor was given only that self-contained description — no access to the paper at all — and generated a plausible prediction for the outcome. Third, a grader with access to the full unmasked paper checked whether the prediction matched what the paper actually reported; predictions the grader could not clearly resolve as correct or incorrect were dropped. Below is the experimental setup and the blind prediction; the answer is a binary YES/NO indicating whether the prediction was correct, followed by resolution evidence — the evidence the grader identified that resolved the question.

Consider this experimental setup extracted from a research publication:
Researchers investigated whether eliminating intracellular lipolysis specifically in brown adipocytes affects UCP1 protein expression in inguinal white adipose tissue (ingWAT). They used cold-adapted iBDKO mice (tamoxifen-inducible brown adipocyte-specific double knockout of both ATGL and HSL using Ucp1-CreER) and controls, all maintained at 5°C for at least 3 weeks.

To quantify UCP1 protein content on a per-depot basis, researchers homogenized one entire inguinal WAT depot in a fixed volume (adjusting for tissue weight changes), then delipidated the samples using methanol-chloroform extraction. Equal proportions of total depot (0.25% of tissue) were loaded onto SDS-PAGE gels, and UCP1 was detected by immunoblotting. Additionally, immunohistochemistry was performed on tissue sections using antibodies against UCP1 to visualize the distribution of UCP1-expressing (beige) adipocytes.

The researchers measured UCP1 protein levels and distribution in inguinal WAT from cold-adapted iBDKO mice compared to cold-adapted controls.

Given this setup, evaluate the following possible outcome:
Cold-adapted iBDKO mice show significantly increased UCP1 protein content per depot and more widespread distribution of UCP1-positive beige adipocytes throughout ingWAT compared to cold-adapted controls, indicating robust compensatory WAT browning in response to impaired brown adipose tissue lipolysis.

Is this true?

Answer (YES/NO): YES